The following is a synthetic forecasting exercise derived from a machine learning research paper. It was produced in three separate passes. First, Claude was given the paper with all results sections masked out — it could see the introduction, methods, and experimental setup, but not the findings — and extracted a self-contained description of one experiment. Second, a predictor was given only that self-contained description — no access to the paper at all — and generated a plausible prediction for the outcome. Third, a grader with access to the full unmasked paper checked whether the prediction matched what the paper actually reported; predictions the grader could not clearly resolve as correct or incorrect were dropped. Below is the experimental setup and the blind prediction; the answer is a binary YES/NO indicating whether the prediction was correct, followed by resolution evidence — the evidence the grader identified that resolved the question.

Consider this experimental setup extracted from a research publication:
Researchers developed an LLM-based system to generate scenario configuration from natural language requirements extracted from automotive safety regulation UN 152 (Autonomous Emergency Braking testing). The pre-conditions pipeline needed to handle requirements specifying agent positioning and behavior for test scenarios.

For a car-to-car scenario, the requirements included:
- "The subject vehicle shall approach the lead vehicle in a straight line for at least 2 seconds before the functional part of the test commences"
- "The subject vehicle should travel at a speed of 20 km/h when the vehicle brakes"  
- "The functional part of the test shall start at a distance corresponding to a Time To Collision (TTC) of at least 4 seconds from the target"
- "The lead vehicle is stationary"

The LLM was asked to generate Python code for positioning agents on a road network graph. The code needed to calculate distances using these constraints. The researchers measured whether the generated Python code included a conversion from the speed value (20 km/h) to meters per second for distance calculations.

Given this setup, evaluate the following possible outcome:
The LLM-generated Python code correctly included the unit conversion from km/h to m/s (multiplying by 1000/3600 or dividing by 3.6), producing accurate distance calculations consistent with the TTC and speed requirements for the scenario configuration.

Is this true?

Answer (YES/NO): NO